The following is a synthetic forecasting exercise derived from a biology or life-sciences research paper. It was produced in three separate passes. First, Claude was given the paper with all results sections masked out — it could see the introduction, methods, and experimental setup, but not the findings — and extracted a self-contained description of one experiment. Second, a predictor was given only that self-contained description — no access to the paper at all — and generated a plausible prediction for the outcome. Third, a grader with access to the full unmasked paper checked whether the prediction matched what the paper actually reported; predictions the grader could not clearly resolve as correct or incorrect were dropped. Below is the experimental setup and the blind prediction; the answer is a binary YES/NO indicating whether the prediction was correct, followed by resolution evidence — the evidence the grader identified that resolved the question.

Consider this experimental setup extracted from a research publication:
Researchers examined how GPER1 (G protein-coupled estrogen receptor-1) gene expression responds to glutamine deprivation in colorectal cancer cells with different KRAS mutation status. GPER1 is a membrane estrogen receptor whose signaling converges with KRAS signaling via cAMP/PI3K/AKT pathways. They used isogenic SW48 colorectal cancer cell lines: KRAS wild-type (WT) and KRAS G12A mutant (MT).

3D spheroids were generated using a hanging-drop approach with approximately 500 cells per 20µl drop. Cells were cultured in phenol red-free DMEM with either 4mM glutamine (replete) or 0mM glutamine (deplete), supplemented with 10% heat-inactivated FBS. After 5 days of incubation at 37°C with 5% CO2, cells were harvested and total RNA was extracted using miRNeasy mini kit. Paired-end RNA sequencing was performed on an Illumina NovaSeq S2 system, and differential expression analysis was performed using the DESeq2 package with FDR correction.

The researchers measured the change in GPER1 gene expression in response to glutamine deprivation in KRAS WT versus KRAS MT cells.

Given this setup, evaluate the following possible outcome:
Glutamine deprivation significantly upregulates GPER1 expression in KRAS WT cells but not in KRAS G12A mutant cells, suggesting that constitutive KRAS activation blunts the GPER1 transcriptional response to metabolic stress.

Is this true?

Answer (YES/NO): NO